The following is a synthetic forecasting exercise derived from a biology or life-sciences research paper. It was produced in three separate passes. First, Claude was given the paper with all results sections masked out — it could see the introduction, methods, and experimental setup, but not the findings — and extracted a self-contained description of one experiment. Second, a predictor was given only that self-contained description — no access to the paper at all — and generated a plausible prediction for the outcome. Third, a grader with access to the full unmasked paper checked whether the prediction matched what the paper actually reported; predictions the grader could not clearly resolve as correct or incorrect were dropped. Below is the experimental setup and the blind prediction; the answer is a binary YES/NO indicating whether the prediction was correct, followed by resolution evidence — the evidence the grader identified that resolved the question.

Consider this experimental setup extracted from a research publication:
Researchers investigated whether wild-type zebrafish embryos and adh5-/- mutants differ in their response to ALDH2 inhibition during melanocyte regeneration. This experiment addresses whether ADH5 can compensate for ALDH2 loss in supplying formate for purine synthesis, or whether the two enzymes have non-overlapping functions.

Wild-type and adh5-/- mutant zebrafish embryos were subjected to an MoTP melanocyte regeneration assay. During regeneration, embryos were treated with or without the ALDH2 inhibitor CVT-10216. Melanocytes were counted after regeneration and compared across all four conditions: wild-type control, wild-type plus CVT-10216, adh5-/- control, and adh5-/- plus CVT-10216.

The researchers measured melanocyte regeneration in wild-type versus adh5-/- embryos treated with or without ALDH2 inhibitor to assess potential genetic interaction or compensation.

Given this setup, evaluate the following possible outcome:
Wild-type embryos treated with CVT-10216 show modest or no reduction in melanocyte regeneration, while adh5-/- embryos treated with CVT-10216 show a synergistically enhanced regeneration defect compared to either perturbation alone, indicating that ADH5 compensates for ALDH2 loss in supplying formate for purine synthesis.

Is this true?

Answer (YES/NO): NO